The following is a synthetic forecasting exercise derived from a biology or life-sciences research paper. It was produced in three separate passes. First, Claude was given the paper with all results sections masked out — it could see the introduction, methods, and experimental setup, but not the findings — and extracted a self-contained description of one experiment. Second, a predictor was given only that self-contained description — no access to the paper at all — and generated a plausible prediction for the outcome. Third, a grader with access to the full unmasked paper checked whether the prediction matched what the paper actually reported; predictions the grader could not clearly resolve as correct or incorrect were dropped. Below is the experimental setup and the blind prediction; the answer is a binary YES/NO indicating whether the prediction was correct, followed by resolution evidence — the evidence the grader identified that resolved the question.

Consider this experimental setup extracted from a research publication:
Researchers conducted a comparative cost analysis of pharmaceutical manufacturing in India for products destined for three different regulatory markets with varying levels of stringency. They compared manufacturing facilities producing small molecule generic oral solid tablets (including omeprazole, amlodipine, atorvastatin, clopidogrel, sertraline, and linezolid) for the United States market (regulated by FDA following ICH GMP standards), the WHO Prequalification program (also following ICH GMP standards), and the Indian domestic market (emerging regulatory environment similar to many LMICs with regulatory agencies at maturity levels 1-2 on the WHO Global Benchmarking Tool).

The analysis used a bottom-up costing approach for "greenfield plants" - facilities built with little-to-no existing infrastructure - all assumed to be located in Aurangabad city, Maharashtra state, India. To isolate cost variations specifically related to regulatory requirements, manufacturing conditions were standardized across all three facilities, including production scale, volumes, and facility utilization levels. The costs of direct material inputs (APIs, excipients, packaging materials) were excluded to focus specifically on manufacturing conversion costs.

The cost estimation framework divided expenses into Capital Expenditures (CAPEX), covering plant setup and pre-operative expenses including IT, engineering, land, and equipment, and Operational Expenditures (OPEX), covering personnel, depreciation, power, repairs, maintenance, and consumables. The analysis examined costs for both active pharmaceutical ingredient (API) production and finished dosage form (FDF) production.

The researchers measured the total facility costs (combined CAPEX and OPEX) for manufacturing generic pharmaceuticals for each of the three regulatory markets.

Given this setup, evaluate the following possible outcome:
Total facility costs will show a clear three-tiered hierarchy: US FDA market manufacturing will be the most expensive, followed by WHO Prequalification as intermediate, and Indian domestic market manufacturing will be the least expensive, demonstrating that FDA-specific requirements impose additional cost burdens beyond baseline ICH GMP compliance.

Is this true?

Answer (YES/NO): NO